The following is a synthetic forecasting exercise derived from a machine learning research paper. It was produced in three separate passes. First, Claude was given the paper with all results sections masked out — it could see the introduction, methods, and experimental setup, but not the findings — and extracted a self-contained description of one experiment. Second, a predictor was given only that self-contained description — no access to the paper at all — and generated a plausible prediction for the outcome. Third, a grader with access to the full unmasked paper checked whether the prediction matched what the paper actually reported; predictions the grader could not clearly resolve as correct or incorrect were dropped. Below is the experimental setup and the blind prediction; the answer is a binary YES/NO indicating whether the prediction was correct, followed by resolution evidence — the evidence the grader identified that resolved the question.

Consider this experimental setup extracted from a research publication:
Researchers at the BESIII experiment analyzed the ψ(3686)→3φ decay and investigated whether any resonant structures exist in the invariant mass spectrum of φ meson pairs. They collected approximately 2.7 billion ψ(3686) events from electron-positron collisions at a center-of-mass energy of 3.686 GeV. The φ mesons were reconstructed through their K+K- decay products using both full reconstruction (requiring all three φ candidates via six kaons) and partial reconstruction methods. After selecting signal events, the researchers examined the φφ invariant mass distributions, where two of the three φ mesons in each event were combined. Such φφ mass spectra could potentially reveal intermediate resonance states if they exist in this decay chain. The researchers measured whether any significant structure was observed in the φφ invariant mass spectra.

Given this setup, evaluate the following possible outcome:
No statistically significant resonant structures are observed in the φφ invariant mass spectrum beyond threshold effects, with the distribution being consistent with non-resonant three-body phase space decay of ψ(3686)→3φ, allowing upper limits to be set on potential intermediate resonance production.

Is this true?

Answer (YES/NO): NO